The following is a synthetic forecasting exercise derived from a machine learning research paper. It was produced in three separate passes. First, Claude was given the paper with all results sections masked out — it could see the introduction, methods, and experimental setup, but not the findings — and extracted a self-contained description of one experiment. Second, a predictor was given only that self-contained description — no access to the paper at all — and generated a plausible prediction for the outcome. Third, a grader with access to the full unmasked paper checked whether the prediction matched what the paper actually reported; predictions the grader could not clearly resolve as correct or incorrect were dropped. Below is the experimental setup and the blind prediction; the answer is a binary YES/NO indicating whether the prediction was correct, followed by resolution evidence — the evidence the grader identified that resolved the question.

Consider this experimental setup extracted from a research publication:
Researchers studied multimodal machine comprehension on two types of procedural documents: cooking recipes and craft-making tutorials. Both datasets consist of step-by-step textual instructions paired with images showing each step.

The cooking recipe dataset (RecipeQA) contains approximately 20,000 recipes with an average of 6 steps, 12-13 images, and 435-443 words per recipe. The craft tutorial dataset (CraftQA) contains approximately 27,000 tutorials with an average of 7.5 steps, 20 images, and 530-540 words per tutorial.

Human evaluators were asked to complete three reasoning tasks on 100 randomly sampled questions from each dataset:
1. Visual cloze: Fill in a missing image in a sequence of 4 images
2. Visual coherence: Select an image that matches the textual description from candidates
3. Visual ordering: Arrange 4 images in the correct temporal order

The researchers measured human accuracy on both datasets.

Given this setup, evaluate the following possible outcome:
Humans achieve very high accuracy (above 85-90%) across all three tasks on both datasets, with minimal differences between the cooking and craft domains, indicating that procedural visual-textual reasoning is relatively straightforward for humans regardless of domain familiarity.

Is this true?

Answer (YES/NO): NO